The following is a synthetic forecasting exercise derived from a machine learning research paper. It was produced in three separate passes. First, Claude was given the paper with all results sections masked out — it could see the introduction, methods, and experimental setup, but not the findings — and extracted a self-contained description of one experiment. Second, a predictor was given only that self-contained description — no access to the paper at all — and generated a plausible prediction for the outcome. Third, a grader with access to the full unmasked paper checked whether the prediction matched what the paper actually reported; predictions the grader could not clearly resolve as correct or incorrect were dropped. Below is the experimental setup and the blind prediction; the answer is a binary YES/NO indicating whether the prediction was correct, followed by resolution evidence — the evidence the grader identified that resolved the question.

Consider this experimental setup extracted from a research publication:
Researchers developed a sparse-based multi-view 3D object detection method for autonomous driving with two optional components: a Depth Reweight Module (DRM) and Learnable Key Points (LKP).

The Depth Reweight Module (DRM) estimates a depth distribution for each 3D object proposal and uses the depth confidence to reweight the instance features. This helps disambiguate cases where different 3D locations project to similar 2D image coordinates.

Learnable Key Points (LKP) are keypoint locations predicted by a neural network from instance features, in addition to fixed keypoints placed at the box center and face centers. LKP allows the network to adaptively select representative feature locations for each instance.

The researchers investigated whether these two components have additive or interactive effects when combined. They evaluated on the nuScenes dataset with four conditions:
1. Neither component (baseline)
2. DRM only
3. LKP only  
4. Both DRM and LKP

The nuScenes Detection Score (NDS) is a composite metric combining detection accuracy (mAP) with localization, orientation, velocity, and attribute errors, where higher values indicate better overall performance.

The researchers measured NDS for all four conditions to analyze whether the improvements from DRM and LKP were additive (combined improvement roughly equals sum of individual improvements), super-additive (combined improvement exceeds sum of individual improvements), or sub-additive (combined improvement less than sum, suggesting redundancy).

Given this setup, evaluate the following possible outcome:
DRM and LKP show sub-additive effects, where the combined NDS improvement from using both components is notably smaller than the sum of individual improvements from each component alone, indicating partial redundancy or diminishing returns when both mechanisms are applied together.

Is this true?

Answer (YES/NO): NO